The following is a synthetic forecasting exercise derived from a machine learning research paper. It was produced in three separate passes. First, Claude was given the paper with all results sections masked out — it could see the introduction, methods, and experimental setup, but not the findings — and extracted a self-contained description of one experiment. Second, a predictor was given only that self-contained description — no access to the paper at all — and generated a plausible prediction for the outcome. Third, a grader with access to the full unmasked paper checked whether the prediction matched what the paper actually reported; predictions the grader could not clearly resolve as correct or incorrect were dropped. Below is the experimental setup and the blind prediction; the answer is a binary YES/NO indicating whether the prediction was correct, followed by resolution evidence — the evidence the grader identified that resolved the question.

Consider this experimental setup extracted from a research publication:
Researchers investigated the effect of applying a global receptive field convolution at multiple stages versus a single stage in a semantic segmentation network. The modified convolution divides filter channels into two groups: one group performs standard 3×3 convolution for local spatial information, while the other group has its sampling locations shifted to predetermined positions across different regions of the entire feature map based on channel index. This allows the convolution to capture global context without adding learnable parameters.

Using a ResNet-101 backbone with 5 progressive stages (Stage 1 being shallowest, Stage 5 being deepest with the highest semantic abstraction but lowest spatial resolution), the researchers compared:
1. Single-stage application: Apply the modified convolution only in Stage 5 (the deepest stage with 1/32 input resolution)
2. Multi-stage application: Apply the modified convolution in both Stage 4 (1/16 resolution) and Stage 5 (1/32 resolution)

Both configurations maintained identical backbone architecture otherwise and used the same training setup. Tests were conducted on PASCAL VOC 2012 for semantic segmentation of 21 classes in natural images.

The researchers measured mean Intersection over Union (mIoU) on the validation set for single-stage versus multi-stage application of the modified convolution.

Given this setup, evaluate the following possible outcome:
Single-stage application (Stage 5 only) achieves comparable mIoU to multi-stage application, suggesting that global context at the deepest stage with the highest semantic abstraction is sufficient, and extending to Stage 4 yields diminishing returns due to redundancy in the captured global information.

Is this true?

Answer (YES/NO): NO